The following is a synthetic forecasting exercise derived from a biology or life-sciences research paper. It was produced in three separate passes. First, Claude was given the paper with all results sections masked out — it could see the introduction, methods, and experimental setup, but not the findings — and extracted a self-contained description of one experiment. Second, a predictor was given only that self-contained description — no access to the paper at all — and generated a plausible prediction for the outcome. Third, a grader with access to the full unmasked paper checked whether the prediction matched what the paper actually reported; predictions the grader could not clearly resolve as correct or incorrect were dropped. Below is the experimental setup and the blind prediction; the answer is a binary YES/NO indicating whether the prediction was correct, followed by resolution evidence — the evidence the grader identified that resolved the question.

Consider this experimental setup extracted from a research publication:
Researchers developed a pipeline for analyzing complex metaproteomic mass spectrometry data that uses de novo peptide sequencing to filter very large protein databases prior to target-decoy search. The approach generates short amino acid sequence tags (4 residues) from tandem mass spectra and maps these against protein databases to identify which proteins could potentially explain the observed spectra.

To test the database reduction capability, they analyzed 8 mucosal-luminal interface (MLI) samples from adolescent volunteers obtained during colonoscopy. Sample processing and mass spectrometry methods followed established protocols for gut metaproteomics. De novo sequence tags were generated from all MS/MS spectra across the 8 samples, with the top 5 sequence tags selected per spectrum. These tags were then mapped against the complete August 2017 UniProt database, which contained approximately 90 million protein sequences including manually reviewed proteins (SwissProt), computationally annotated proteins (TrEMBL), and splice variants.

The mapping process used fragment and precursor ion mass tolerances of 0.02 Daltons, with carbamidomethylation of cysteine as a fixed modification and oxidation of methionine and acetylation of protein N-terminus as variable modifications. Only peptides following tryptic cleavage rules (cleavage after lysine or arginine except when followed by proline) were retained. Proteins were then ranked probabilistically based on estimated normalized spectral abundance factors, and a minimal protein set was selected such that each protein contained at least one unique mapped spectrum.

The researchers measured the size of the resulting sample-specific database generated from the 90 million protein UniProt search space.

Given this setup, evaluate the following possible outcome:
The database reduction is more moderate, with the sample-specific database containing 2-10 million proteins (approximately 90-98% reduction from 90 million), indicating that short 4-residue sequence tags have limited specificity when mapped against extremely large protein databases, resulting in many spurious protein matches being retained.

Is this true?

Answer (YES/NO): NO